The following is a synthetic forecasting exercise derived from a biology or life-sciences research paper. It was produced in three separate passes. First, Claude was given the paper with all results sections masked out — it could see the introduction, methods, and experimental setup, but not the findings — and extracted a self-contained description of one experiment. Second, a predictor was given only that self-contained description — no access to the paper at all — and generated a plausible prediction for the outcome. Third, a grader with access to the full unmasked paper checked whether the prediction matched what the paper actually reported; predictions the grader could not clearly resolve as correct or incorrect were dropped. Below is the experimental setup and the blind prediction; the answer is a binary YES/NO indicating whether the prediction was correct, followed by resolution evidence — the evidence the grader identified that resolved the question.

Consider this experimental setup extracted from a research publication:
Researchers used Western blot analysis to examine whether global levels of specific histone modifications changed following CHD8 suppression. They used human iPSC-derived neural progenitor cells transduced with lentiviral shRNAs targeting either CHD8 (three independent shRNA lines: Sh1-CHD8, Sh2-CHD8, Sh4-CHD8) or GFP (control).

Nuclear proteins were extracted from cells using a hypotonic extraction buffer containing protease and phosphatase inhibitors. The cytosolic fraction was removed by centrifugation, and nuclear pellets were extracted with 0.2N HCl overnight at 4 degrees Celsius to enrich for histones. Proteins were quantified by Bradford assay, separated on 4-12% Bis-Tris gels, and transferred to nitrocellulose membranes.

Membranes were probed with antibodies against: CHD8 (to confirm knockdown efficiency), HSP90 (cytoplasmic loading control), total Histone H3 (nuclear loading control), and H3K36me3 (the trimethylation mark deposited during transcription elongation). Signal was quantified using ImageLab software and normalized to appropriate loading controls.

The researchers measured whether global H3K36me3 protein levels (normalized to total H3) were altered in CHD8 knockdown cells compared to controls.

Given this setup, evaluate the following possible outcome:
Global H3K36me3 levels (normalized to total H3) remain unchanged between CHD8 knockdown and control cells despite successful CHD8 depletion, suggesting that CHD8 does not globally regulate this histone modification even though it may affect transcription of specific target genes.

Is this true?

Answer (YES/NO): NO